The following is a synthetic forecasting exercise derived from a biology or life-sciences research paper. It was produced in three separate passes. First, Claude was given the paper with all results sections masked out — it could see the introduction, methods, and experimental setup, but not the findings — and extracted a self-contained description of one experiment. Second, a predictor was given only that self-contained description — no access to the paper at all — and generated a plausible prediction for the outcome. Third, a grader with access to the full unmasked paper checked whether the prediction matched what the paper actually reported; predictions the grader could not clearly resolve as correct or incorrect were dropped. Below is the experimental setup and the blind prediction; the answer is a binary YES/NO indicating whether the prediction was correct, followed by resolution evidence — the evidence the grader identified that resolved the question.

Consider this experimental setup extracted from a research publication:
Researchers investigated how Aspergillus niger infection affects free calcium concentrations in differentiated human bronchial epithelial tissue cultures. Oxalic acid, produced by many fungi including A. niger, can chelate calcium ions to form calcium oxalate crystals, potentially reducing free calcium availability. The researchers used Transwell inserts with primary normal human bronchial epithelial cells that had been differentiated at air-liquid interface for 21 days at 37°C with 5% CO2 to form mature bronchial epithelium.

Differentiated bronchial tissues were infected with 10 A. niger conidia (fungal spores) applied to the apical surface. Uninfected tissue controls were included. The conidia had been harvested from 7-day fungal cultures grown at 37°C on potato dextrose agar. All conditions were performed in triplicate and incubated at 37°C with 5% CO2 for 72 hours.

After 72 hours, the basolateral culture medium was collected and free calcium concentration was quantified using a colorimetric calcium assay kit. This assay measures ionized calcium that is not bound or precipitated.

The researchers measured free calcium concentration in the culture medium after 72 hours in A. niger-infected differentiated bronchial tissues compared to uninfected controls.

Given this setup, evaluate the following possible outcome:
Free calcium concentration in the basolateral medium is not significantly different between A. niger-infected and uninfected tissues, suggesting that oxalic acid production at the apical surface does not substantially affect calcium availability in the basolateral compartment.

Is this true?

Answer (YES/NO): NO